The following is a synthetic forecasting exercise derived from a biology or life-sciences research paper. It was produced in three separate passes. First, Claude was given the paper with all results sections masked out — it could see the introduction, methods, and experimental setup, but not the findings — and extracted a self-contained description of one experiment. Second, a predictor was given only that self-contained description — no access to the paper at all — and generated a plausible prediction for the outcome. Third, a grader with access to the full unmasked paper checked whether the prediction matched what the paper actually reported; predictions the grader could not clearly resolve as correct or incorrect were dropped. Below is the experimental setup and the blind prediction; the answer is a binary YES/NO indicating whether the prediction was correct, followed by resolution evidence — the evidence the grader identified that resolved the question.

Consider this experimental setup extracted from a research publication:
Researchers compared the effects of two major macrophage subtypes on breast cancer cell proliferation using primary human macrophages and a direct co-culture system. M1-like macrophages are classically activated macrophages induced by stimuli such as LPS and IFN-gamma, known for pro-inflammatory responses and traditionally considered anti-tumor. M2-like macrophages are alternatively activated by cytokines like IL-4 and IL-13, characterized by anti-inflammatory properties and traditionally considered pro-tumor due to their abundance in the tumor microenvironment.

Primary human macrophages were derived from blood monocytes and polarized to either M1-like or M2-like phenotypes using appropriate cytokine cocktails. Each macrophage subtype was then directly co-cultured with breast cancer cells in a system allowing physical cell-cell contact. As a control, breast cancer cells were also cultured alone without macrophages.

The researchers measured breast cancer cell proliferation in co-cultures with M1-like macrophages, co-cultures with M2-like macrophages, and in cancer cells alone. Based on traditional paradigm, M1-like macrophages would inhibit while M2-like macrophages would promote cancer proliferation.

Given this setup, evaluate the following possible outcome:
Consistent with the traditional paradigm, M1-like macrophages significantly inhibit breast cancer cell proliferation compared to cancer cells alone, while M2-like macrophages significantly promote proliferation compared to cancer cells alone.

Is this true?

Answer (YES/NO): NO